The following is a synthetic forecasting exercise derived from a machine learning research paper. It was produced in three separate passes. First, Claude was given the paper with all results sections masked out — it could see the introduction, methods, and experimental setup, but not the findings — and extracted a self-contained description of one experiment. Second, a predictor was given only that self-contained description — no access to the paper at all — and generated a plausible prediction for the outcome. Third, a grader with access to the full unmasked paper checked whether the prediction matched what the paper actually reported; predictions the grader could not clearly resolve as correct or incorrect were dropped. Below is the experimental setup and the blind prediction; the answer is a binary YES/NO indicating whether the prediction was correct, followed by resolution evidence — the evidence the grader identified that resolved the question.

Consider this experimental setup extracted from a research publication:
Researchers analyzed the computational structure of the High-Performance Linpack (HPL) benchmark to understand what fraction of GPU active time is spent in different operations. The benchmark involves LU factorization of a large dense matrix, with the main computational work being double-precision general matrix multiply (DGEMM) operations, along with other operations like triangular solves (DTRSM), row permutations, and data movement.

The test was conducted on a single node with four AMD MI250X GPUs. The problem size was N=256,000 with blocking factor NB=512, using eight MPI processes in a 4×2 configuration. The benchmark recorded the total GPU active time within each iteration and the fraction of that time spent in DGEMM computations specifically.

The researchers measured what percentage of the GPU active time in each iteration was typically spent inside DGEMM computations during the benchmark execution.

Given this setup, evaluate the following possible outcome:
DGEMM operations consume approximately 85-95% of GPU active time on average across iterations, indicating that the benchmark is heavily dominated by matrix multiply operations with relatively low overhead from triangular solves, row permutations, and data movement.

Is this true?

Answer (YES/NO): YES